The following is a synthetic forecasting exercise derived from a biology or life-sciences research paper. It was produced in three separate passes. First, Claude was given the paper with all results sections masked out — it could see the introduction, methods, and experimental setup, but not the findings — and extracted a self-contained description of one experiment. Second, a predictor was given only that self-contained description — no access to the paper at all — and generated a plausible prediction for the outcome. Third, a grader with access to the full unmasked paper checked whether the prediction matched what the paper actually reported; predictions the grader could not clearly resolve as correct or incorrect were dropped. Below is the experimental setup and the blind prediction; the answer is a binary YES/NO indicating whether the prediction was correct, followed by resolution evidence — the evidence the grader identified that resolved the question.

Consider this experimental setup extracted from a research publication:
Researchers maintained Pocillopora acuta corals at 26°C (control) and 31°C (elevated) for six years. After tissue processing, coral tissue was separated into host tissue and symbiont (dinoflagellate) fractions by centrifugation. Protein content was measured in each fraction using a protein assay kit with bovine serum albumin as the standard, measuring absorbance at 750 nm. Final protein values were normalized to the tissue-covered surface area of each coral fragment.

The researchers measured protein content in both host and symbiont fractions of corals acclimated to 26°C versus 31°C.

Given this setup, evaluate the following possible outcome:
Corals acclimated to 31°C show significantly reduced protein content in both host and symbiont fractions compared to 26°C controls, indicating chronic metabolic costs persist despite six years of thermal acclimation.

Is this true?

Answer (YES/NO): NO